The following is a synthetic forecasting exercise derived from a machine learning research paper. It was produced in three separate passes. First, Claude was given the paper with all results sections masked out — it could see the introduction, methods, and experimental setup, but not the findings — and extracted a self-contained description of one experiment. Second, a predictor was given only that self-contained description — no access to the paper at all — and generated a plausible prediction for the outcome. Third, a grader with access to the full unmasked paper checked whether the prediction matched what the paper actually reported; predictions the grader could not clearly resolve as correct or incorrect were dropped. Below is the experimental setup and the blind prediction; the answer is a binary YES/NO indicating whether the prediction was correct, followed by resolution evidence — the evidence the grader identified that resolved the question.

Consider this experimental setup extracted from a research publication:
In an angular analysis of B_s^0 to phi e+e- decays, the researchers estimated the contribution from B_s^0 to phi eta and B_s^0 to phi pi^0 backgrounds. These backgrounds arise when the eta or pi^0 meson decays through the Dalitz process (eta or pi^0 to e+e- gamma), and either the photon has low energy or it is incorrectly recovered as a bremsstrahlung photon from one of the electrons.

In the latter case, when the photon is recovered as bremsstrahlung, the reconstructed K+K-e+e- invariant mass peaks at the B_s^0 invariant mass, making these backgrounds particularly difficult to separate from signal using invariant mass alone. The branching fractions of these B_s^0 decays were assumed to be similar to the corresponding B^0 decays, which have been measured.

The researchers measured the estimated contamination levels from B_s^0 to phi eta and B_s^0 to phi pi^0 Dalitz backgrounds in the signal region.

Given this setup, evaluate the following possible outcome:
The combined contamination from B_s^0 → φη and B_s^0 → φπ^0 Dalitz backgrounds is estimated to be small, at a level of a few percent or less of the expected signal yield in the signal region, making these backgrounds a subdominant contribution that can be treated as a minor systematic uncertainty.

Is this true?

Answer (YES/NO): NO